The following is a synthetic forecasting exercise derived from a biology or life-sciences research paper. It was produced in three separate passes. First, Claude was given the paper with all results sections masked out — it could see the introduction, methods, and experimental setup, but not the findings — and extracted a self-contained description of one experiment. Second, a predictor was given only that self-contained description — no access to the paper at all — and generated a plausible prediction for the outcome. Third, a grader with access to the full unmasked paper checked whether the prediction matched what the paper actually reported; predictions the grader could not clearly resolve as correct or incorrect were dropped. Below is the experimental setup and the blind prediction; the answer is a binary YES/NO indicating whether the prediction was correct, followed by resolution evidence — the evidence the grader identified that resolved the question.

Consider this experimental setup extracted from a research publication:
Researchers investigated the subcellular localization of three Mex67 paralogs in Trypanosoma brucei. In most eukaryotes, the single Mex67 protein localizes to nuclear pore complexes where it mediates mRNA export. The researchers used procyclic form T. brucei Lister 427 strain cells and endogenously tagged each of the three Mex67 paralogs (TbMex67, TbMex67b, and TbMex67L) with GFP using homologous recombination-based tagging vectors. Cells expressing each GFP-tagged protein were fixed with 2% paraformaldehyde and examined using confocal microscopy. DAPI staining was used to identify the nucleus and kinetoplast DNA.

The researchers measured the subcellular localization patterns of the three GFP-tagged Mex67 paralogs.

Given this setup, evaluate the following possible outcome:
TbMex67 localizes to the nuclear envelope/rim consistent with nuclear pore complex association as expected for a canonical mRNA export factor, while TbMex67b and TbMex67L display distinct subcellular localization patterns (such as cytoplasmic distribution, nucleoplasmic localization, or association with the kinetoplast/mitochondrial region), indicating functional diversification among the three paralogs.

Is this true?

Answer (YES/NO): NO